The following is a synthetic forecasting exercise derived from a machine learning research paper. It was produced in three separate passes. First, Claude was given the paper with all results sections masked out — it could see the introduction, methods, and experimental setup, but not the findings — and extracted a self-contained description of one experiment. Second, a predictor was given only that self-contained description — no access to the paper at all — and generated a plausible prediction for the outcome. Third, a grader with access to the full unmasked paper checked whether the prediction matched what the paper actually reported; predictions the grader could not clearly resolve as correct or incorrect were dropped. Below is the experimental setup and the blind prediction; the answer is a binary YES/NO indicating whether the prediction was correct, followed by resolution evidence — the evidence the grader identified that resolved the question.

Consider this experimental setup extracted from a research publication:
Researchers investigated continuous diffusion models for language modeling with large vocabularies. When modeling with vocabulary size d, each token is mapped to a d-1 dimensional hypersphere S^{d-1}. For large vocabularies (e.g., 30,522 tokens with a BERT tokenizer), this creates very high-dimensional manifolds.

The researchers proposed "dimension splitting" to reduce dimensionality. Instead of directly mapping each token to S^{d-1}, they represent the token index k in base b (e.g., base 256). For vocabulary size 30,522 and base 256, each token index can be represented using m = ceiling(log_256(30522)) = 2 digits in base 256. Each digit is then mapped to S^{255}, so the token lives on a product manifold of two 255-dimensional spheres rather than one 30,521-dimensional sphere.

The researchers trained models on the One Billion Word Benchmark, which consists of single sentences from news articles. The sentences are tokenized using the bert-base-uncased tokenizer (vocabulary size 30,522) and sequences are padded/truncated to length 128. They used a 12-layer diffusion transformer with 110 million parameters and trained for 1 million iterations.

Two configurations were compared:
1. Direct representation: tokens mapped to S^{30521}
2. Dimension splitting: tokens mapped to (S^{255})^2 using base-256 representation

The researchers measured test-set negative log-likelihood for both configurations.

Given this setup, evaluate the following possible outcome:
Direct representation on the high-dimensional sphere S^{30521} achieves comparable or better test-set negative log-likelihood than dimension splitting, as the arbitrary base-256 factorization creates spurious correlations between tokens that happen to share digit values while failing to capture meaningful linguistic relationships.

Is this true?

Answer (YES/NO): NO